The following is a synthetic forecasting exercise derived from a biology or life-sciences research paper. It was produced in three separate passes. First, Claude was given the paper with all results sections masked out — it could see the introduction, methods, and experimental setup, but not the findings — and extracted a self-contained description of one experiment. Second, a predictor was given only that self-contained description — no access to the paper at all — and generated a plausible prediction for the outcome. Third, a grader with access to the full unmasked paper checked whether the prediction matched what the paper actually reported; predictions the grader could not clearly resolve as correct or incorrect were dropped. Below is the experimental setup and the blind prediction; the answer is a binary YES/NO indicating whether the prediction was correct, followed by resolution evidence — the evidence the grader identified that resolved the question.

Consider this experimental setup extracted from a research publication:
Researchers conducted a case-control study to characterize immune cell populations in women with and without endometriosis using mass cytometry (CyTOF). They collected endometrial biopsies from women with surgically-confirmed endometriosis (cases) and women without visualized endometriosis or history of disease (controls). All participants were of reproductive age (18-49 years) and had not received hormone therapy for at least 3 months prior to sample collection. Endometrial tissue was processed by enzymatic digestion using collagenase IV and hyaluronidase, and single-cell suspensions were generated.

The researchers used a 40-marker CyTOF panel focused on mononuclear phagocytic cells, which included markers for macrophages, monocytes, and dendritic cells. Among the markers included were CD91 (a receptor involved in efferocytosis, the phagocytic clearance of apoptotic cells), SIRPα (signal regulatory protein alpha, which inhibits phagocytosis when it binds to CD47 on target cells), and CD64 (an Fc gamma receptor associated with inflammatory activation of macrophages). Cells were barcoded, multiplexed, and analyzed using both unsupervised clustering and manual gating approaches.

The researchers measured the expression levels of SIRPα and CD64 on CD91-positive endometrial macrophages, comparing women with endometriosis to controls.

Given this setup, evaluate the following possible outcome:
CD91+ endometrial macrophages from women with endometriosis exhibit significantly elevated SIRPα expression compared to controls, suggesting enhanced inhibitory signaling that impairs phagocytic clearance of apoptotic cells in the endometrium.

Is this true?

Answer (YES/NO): YES